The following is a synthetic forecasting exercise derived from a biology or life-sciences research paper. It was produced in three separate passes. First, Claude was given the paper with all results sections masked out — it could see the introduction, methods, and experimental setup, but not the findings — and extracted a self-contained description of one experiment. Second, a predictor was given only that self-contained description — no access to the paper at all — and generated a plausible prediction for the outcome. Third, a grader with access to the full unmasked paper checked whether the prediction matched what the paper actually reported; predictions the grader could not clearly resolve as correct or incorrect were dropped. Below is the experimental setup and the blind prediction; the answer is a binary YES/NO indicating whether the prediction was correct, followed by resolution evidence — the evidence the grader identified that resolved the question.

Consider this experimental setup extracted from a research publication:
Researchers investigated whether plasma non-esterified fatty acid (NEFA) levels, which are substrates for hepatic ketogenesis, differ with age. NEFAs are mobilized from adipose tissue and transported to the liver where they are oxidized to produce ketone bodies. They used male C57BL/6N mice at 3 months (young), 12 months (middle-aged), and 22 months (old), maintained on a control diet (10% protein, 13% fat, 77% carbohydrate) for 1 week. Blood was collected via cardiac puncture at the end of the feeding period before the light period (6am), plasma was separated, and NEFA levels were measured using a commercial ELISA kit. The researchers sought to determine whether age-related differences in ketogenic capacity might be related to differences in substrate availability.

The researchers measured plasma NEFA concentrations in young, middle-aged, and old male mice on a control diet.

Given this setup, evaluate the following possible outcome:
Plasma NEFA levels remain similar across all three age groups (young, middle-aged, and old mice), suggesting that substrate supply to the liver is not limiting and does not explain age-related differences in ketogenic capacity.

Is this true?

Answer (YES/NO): NO